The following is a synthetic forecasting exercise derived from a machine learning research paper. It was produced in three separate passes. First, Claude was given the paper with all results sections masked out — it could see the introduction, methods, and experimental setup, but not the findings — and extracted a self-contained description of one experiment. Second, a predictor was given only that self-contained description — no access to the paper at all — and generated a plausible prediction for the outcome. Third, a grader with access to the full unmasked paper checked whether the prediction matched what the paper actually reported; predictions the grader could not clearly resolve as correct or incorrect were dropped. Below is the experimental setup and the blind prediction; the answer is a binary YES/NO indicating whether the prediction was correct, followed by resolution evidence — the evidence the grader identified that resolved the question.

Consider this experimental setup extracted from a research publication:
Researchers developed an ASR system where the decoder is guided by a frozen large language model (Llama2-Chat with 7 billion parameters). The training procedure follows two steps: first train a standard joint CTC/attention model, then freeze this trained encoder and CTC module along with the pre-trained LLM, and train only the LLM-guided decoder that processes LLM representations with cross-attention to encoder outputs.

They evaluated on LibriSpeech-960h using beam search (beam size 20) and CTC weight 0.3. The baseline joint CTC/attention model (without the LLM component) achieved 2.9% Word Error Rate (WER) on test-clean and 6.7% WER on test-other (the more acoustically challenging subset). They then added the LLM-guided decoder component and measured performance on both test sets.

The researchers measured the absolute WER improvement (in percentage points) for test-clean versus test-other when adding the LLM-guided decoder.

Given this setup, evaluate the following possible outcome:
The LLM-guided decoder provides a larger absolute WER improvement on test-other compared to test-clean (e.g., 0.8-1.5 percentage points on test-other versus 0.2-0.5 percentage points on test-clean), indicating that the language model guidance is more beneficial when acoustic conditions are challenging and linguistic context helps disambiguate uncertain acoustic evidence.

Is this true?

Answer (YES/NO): NO